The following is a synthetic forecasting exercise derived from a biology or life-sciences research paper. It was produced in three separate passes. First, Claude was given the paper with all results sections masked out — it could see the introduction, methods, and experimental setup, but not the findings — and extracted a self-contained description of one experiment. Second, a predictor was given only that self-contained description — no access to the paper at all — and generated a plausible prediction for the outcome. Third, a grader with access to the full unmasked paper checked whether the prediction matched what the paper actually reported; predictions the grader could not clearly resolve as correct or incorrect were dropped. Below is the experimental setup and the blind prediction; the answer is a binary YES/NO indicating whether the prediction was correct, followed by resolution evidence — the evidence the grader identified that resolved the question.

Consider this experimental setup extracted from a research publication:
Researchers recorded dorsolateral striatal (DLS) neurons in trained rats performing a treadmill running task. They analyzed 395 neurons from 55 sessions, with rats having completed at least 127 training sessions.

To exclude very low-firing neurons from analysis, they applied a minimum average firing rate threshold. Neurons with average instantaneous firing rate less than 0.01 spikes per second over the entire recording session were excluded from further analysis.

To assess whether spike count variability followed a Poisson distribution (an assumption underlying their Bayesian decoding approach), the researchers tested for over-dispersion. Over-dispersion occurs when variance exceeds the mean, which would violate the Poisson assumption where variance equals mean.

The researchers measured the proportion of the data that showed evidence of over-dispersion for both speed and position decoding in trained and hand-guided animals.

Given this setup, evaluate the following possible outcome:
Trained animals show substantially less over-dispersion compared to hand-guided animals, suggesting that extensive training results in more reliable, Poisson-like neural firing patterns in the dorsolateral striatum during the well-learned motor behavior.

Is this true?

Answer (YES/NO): NO